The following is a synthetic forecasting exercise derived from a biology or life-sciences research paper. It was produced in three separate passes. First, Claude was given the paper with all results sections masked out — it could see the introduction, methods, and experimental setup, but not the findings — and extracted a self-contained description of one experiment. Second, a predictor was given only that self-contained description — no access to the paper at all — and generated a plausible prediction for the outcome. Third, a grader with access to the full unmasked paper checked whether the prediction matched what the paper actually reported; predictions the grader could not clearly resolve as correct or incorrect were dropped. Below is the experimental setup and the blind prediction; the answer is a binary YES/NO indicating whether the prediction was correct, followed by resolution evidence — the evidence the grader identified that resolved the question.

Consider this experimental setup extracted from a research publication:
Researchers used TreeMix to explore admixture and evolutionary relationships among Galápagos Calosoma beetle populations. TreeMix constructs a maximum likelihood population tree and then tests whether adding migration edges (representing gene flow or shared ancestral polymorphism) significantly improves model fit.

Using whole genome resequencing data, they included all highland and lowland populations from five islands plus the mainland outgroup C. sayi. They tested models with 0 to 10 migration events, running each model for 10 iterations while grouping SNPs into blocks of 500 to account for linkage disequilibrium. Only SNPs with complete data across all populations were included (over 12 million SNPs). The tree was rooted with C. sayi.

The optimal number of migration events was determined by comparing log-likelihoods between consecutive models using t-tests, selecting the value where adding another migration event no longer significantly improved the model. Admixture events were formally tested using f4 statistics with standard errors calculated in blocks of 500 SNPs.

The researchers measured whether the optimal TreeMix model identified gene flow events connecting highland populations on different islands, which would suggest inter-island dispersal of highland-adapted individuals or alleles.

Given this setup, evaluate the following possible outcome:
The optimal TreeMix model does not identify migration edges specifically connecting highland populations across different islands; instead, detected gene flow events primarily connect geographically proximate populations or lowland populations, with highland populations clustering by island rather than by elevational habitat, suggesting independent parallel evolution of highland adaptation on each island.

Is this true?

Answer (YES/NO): NO